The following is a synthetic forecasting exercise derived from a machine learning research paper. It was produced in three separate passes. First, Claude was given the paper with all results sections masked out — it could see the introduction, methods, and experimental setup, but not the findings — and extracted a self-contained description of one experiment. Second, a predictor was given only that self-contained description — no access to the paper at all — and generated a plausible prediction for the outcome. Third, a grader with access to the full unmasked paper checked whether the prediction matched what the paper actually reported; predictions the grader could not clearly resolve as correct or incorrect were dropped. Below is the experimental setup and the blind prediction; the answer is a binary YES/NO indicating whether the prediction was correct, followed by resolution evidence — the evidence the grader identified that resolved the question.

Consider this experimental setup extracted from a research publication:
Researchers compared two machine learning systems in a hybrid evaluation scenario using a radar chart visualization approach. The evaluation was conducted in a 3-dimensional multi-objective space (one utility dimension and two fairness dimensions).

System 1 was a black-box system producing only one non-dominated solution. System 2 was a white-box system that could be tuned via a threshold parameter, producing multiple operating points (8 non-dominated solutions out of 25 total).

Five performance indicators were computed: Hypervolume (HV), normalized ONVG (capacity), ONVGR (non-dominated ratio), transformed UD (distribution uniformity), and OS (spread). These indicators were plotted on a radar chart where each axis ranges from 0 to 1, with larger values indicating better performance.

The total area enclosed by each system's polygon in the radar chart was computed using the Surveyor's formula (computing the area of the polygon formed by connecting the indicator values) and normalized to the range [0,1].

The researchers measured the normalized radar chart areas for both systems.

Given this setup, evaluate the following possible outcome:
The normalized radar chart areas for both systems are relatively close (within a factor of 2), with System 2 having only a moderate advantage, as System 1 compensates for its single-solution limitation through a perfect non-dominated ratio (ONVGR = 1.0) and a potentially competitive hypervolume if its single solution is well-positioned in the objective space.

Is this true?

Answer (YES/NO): NO